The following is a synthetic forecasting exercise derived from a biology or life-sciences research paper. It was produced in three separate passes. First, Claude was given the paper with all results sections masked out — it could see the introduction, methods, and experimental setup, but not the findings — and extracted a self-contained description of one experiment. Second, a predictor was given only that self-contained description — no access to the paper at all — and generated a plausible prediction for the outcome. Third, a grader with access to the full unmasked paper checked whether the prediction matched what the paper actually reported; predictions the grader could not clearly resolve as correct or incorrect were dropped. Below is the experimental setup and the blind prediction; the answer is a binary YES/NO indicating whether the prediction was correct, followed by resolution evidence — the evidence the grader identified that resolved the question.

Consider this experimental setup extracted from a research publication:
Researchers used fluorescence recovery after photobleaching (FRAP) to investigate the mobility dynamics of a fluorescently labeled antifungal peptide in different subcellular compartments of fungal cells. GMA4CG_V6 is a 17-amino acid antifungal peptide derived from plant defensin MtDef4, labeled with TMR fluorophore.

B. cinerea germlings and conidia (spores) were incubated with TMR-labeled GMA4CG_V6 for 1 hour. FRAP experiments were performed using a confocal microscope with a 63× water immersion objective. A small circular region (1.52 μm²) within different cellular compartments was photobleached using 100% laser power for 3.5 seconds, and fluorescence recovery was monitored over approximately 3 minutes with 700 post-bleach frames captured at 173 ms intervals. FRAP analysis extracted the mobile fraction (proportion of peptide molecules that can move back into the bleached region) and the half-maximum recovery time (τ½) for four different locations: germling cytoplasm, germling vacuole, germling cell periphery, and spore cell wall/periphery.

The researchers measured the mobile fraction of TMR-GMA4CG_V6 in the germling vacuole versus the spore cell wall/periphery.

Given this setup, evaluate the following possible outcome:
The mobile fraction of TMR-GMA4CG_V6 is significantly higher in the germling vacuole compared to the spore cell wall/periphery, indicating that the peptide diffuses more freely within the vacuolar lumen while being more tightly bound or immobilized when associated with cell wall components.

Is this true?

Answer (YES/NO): NO